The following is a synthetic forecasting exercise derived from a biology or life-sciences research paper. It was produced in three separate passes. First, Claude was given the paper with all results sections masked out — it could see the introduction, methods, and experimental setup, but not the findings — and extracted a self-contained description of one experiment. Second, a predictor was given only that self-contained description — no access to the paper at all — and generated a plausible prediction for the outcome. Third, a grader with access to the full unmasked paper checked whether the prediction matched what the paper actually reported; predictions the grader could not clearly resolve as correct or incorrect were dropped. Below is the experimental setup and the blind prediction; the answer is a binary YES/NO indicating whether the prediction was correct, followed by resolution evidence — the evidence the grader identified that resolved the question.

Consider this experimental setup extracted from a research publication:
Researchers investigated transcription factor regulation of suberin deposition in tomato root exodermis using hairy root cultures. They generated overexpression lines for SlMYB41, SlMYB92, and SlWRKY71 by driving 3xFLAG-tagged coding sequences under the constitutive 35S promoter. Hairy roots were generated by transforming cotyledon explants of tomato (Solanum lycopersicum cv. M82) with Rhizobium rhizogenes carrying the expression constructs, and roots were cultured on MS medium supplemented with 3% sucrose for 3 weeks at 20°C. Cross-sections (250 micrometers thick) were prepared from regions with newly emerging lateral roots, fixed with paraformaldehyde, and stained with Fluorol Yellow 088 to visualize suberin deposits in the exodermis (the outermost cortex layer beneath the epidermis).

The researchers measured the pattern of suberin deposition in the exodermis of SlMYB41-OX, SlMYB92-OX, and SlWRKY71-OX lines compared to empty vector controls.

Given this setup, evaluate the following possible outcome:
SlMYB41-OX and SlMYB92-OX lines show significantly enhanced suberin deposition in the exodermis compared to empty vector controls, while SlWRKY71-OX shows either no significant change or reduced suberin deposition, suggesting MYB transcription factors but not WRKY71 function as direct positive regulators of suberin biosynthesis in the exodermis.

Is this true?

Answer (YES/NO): NO